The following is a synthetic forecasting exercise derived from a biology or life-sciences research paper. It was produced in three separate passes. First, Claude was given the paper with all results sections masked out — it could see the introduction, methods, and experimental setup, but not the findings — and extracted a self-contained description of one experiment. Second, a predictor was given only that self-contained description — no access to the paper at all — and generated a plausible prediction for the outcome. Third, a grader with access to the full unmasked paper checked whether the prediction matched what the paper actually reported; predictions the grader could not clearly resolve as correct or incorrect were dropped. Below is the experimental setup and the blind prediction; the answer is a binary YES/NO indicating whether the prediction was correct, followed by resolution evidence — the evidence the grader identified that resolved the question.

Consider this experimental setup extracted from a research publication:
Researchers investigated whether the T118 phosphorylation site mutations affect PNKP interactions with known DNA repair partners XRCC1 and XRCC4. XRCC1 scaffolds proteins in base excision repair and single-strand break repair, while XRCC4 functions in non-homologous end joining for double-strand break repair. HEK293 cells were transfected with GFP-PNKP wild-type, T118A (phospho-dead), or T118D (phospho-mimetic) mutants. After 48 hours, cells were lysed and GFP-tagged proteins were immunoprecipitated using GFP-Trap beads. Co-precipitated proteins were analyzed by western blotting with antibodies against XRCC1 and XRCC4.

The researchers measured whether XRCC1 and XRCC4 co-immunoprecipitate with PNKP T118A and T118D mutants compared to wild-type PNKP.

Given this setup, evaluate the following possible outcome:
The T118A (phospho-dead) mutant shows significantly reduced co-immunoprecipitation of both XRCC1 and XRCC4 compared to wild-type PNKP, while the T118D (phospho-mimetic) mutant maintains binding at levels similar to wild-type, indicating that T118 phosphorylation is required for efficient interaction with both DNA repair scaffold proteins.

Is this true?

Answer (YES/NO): NO